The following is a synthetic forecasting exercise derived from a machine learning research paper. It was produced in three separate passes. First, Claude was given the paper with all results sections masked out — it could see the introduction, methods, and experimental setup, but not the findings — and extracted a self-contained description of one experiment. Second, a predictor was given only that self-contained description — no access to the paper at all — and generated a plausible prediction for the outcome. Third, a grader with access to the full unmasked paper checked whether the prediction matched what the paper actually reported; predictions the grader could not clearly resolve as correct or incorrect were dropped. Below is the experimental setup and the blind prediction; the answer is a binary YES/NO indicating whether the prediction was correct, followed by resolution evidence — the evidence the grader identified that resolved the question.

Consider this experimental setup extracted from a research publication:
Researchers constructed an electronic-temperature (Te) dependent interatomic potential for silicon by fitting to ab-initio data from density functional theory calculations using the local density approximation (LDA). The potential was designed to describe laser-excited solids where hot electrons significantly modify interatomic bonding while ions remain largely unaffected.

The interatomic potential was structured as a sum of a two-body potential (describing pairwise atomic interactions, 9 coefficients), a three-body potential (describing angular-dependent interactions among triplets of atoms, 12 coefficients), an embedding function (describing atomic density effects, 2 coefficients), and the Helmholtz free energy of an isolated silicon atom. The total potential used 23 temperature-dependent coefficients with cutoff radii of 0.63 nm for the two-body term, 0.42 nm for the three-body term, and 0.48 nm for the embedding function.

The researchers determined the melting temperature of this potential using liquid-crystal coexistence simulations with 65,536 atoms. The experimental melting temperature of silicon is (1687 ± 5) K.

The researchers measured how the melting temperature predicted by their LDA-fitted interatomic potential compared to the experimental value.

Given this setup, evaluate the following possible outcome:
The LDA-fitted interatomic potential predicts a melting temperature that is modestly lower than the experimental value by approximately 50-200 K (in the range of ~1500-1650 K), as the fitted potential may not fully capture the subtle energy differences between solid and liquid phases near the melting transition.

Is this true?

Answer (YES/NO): NO